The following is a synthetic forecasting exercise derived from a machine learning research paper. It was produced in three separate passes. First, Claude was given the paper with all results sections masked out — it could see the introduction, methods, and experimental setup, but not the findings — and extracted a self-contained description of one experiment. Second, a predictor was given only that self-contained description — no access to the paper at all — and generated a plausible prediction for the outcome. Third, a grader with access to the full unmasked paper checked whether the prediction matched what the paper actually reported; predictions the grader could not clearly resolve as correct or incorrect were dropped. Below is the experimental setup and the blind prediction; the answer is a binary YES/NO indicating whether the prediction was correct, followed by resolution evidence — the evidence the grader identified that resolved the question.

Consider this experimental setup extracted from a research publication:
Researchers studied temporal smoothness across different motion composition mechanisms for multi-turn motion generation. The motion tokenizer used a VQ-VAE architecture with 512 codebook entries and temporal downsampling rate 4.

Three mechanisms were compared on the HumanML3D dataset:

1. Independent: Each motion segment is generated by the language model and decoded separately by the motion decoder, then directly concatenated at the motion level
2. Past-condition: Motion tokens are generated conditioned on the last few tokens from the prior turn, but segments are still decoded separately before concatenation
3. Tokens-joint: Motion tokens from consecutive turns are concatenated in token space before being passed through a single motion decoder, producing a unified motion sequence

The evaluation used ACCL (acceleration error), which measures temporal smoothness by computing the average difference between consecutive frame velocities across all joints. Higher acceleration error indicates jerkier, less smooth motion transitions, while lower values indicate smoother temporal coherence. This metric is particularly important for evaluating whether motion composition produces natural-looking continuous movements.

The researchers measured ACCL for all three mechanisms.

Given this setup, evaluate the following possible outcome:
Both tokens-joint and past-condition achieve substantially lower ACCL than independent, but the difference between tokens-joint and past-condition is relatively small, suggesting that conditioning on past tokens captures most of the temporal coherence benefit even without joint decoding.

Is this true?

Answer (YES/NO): NO